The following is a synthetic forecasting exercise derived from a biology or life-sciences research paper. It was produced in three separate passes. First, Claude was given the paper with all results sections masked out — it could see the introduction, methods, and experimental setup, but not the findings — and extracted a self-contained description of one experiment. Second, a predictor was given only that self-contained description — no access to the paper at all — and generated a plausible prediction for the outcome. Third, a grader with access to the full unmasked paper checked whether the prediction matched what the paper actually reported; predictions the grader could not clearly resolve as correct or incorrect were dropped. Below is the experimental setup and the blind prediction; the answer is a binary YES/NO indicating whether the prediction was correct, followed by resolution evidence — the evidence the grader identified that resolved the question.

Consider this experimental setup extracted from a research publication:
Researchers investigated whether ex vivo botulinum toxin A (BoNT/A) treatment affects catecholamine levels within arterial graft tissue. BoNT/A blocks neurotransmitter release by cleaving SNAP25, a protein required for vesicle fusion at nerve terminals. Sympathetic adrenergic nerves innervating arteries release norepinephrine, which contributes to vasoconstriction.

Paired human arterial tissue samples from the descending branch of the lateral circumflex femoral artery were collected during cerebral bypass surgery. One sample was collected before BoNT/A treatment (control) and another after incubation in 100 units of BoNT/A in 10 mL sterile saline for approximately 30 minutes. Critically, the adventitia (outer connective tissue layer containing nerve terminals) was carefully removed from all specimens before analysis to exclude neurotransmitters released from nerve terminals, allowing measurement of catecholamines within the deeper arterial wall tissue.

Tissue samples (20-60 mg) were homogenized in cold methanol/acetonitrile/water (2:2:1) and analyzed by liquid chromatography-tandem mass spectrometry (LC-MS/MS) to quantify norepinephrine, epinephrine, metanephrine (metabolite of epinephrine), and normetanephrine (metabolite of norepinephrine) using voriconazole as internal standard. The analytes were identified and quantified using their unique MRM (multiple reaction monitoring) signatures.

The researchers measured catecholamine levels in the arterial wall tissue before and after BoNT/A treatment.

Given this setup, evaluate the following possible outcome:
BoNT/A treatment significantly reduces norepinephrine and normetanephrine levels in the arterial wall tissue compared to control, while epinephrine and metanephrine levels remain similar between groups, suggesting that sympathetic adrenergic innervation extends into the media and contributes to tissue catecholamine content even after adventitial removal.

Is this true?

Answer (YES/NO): NO